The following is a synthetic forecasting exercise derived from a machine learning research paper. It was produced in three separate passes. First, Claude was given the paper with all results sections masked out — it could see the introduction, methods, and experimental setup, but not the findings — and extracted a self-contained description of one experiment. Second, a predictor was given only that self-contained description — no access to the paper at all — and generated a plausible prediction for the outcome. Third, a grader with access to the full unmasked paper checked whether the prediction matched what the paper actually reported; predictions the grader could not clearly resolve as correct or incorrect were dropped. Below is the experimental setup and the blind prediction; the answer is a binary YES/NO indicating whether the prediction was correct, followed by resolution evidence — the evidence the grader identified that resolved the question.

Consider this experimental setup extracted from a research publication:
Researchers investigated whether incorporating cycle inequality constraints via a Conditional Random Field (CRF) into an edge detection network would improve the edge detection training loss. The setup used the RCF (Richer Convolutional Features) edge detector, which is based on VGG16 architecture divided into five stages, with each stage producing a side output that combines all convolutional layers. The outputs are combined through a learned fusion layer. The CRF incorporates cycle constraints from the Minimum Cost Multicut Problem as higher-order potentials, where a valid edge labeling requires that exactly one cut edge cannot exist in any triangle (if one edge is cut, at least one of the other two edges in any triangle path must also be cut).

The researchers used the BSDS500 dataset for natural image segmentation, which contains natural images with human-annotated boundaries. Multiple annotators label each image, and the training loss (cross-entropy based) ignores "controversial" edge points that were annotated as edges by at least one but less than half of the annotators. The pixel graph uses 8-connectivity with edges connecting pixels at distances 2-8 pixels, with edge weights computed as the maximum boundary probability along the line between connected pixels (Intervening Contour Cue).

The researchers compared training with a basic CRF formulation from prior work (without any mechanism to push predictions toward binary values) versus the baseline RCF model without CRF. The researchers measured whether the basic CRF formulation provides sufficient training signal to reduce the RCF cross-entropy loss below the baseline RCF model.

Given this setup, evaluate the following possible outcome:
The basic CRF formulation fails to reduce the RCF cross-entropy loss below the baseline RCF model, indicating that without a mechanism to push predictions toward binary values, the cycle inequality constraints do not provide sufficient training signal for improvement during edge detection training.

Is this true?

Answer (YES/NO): YES